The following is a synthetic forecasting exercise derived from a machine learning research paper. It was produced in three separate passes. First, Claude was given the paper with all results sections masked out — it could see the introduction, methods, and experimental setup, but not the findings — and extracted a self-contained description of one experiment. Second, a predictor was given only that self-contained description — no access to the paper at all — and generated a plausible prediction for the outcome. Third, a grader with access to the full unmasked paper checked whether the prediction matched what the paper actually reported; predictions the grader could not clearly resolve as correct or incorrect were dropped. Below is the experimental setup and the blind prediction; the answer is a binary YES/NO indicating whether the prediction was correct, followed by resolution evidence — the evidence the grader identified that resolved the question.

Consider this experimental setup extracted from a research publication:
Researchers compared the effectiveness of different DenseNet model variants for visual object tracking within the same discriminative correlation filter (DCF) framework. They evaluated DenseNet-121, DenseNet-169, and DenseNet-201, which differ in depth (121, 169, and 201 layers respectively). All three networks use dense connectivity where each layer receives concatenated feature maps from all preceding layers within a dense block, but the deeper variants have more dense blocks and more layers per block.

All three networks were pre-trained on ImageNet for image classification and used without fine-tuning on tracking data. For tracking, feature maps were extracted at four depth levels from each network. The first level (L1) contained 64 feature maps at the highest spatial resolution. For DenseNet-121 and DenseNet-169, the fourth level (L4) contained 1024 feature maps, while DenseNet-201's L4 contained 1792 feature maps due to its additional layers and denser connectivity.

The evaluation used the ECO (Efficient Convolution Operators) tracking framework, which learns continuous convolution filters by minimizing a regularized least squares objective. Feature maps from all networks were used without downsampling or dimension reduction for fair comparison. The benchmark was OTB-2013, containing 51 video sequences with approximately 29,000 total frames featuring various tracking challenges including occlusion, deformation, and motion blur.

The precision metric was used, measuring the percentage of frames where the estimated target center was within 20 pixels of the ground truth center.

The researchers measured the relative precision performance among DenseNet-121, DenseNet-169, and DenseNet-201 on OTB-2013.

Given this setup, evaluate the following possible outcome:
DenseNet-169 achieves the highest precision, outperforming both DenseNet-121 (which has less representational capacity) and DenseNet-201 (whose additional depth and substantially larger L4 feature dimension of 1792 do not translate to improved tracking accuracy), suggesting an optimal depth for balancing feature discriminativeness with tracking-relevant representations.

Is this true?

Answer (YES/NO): NO